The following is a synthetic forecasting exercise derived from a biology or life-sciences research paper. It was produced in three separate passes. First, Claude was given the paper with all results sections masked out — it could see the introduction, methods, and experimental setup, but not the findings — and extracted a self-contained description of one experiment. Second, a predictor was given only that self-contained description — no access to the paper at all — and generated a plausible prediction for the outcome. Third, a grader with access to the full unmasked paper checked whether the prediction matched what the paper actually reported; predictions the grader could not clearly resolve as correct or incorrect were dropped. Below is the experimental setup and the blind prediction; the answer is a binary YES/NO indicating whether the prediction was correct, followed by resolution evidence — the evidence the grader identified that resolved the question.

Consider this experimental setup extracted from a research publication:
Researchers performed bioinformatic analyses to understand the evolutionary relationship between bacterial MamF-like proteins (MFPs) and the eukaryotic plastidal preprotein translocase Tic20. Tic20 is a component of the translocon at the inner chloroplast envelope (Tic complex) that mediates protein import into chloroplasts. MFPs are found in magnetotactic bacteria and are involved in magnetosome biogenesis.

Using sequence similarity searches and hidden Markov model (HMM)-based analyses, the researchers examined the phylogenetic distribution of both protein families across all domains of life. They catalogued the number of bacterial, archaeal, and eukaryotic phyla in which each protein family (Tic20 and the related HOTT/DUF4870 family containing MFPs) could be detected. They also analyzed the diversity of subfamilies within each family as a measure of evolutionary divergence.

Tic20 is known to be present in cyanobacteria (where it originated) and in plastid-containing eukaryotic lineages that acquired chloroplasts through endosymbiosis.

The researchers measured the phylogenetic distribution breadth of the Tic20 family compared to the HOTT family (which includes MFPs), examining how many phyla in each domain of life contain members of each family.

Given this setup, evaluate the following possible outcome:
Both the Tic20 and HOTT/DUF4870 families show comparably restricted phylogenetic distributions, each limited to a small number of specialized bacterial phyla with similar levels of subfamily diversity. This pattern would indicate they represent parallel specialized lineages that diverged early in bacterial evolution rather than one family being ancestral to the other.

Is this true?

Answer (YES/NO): NO